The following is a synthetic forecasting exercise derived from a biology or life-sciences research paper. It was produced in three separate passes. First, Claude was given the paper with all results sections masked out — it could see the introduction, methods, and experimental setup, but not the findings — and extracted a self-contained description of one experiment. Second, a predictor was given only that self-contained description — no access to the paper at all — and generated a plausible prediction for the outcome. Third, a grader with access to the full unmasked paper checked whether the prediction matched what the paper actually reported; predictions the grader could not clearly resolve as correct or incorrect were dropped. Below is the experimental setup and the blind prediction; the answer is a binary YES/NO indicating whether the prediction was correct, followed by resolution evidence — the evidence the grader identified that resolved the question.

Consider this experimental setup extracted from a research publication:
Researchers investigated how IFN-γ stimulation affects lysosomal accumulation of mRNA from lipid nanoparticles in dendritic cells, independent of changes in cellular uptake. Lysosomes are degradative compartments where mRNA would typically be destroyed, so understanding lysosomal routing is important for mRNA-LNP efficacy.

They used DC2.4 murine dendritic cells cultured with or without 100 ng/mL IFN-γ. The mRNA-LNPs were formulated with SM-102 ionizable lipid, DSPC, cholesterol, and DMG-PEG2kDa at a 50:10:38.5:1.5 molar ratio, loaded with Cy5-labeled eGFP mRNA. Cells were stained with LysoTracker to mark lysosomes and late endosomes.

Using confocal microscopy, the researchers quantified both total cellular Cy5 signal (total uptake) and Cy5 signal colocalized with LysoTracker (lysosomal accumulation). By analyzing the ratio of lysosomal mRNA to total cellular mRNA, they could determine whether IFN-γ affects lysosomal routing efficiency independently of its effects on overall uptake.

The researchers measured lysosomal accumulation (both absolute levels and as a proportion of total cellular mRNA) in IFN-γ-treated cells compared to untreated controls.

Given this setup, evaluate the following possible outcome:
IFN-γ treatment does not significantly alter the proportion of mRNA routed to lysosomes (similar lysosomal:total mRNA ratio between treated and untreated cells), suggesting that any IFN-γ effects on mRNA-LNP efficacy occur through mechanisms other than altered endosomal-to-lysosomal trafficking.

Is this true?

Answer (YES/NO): YES